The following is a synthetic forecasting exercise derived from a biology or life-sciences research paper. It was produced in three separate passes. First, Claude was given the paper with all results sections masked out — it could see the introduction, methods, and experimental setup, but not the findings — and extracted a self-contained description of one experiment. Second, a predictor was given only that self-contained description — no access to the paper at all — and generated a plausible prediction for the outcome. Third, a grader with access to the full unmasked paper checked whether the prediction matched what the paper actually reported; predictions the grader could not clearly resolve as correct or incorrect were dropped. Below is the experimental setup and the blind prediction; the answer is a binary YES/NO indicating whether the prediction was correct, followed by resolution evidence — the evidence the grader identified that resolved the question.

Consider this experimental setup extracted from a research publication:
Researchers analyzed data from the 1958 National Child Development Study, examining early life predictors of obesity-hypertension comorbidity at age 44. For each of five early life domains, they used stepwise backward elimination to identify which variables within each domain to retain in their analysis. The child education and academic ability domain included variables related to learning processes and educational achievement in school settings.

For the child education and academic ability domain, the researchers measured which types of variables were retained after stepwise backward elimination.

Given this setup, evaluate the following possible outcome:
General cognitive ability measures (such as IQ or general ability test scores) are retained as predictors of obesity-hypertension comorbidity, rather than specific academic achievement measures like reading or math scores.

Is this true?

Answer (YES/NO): NO